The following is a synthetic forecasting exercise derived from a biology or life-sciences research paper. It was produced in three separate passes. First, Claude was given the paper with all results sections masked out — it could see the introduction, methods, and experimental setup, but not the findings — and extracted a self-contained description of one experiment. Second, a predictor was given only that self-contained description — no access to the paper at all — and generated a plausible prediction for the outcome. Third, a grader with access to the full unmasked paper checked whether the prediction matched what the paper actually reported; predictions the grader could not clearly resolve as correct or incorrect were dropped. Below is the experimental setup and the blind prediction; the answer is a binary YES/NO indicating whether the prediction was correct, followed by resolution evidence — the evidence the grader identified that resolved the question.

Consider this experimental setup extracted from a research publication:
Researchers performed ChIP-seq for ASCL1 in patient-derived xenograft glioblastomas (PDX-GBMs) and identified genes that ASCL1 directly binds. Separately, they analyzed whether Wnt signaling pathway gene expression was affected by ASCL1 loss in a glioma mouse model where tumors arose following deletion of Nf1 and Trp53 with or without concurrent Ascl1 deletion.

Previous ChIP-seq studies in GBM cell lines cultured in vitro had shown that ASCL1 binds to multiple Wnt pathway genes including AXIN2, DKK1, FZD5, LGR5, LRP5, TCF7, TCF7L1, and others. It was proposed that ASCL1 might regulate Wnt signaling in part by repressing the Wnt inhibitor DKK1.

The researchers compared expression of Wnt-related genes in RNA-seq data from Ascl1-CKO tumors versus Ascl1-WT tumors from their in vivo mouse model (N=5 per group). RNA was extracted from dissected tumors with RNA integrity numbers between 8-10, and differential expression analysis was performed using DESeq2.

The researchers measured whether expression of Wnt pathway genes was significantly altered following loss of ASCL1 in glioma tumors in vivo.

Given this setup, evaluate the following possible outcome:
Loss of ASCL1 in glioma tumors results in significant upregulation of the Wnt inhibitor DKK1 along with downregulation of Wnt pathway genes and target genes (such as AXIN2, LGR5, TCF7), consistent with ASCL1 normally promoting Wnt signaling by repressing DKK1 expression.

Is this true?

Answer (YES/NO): NO